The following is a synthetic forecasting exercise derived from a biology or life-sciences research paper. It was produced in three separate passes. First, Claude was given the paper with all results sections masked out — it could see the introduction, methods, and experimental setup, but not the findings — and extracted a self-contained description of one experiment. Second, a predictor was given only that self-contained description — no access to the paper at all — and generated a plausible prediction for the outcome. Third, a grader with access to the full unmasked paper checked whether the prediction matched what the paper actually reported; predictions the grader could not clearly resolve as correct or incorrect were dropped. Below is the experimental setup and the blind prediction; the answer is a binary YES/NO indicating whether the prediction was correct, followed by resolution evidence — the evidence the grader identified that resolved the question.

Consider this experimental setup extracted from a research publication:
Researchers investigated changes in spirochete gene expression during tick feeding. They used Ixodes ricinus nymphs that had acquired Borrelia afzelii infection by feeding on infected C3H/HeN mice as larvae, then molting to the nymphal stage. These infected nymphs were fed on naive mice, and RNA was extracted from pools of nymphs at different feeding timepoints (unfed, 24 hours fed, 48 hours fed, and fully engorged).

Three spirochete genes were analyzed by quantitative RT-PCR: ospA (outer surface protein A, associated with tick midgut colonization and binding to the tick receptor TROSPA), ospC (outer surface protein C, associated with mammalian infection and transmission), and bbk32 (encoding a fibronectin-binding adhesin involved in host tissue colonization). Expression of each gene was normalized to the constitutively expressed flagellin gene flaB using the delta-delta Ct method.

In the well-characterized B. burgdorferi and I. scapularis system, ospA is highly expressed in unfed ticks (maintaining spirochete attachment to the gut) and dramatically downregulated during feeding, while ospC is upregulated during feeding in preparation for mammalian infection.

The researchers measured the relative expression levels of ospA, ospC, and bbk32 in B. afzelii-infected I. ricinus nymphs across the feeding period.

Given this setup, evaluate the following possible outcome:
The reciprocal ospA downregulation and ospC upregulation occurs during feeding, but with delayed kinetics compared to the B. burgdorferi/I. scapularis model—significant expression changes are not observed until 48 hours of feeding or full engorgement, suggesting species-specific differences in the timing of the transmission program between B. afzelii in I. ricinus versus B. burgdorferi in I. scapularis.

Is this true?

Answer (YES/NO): NO